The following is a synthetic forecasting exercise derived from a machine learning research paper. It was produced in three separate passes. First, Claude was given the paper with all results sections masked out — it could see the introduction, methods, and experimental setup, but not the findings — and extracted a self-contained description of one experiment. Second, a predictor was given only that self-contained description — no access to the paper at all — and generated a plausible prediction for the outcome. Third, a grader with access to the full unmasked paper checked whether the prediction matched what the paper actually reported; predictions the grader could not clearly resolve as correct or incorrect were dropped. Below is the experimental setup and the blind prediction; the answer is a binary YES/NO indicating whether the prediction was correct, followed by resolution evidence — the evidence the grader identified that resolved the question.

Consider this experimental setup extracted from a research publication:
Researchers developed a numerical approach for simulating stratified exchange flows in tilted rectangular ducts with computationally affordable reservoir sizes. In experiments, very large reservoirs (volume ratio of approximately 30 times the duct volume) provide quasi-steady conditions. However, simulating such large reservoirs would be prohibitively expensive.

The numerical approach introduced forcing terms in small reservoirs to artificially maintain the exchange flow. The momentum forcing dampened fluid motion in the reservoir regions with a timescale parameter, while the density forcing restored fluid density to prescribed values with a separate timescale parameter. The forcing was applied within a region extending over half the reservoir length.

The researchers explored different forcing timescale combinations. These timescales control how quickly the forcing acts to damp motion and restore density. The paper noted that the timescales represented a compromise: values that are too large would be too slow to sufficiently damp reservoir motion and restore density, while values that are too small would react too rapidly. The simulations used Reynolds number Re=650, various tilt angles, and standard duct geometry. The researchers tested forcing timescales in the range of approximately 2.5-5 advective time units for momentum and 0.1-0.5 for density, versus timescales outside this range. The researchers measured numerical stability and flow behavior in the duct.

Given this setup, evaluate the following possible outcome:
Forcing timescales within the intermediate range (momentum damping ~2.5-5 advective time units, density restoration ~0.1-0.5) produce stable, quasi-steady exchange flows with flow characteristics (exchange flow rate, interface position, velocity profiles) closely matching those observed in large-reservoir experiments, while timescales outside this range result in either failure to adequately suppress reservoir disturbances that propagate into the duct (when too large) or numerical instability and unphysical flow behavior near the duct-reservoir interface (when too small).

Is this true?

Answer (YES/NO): YES